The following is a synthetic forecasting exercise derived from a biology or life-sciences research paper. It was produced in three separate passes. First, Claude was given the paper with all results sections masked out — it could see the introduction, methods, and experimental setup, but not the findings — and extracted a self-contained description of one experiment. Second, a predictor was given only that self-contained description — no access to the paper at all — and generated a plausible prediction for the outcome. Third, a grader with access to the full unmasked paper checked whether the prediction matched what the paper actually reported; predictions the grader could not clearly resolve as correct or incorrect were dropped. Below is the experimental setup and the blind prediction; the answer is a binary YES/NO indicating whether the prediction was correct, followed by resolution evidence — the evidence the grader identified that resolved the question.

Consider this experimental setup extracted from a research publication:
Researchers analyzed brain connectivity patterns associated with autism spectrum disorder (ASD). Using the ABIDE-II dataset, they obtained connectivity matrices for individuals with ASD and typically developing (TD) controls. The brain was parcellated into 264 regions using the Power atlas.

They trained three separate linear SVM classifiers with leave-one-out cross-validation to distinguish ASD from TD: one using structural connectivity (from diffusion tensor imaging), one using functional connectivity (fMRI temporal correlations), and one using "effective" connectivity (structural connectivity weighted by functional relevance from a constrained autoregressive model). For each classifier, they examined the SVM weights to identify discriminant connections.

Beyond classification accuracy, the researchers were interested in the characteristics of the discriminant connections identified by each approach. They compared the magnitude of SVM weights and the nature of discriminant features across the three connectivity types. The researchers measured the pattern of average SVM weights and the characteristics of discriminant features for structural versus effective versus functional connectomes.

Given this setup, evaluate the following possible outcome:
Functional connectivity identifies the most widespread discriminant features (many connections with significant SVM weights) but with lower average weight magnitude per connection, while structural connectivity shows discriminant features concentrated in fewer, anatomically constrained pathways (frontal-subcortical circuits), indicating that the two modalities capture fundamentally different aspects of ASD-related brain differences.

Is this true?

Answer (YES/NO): NO